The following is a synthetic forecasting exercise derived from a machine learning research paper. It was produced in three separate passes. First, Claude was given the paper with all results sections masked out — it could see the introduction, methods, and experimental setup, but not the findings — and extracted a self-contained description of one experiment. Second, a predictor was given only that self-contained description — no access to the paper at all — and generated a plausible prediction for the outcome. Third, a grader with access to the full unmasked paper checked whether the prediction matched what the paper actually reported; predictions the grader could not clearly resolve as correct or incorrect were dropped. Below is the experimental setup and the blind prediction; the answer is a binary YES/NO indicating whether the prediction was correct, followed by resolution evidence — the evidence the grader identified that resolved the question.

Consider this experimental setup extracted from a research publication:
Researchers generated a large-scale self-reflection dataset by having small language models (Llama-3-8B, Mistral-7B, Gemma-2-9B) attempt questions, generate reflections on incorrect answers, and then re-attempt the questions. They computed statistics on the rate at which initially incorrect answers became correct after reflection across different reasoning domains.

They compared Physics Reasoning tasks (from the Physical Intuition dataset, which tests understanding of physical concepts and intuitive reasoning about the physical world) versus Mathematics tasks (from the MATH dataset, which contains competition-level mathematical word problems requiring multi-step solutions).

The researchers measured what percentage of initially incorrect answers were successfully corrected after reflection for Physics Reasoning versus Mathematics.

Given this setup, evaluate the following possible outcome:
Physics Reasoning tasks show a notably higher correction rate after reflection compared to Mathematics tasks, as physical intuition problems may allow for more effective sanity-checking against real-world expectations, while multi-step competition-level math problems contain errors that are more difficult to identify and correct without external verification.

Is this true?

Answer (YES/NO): YES